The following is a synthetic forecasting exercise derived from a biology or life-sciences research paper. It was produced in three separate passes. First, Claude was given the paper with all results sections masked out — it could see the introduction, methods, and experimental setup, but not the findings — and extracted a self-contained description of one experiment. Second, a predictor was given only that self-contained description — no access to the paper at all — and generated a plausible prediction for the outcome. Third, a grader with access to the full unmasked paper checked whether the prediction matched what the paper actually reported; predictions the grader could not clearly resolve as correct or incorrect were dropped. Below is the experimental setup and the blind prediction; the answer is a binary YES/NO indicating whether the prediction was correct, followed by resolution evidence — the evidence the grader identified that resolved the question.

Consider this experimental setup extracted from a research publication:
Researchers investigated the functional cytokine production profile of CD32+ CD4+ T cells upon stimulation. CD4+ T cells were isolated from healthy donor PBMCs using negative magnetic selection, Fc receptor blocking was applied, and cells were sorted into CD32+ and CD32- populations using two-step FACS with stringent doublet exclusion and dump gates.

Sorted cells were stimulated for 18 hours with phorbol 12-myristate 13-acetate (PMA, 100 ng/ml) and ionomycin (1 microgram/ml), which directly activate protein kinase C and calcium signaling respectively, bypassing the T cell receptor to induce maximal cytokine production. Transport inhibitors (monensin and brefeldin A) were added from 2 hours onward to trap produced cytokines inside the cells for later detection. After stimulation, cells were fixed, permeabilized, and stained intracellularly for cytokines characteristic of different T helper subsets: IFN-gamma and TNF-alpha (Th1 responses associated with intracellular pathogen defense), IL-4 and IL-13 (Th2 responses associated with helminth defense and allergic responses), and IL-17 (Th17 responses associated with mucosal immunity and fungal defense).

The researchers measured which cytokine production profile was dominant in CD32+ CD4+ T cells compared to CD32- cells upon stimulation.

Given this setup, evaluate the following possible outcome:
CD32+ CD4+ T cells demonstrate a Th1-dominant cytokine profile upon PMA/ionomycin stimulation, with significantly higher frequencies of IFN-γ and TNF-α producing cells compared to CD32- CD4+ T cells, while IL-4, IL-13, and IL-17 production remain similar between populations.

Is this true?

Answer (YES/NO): NO